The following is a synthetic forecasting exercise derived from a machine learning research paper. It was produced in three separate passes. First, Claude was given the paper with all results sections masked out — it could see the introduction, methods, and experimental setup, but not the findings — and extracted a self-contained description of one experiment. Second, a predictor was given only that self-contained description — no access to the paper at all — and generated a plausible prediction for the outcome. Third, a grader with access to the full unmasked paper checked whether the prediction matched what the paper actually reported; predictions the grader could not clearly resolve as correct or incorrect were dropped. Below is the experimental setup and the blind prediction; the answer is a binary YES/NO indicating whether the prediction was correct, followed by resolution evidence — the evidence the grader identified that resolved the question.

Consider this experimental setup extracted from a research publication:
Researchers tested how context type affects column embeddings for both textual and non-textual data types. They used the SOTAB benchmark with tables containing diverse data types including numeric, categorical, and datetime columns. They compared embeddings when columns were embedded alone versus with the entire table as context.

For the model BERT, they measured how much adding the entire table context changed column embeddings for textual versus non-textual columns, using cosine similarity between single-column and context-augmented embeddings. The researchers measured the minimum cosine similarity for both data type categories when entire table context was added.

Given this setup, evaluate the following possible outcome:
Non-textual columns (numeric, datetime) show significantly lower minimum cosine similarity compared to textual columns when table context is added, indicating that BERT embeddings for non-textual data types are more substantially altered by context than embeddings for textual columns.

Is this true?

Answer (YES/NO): NO